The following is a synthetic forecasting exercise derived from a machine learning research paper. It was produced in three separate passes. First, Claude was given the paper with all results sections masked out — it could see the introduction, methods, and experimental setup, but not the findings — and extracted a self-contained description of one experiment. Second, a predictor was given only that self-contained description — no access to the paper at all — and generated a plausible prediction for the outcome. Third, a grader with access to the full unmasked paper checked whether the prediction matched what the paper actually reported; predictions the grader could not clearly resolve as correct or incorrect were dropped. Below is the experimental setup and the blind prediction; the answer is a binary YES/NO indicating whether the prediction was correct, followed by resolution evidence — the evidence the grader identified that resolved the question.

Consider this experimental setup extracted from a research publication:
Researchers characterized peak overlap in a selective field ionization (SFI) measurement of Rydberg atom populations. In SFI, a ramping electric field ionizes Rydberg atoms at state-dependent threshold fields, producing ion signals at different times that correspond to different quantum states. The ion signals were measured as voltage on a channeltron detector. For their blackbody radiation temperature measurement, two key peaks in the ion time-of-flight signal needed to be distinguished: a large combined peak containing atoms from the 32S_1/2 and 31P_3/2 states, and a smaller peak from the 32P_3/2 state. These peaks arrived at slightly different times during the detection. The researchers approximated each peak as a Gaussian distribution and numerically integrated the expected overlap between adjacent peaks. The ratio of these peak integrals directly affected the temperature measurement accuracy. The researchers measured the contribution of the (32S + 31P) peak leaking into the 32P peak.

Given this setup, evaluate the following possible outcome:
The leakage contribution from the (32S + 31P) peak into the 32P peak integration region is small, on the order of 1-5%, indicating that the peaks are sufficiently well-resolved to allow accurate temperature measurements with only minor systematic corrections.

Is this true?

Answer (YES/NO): NO